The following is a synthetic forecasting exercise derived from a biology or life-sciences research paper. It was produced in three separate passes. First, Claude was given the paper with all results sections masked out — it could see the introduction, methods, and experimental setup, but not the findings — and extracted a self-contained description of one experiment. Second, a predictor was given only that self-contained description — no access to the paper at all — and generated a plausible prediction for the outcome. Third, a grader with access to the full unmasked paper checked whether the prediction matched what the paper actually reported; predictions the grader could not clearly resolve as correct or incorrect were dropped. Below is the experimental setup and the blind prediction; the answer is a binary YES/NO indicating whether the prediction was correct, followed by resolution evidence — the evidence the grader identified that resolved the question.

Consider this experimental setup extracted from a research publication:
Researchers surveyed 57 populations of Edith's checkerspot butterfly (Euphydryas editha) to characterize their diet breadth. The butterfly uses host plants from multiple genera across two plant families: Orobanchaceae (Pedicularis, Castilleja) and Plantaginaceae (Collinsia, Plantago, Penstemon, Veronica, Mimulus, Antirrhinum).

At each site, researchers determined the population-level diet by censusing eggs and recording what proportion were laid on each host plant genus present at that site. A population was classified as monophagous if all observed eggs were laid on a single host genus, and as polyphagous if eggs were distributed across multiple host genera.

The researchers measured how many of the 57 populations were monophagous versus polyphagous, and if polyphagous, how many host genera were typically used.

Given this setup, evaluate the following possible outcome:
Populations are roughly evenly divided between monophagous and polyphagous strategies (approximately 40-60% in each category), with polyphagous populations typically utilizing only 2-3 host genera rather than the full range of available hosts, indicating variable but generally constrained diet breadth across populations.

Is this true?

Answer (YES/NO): NO